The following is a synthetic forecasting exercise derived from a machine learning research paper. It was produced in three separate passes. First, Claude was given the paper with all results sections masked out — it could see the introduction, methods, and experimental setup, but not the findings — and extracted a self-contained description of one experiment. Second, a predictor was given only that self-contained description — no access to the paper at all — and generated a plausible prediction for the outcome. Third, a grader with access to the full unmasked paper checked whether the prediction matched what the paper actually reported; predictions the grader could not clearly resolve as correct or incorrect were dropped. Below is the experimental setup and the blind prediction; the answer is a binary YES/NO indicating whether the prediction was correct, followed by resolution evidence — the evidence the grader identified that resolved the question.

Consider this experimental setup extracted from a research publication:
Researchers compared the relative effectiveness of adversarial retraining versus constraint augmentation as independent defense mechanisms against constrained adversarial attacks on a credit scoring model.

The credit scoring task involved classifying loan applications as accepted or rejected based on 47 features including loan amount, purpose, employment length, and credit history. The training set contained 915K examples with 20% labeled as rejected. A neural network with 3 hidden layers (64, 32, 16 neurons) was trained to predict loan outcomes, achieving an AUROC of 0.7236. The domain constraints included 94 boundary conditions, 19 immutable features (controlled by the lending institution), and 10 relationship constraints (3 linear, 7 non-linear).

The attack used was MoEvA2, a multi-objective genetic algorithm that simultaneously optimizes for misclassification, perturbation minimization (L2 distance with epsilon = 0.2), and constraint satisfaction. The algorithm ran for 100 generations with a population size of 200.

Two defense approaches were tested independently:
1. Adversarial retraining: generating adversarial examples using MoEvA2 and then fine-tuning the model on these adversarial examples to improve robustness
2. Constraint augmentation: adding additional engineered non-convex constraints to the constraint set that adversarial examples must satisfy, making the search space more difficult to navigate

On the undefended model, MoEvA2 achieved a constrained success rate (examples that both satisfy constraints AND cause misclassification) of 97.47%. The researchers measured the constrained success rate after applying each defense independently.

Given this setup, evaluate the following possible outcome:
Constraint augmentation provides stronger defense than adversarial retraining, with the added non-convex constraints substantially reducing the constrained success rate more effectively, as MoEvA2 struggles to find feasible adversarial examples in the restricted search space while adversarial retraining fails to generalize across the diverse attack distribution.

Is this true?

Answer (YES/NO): NO